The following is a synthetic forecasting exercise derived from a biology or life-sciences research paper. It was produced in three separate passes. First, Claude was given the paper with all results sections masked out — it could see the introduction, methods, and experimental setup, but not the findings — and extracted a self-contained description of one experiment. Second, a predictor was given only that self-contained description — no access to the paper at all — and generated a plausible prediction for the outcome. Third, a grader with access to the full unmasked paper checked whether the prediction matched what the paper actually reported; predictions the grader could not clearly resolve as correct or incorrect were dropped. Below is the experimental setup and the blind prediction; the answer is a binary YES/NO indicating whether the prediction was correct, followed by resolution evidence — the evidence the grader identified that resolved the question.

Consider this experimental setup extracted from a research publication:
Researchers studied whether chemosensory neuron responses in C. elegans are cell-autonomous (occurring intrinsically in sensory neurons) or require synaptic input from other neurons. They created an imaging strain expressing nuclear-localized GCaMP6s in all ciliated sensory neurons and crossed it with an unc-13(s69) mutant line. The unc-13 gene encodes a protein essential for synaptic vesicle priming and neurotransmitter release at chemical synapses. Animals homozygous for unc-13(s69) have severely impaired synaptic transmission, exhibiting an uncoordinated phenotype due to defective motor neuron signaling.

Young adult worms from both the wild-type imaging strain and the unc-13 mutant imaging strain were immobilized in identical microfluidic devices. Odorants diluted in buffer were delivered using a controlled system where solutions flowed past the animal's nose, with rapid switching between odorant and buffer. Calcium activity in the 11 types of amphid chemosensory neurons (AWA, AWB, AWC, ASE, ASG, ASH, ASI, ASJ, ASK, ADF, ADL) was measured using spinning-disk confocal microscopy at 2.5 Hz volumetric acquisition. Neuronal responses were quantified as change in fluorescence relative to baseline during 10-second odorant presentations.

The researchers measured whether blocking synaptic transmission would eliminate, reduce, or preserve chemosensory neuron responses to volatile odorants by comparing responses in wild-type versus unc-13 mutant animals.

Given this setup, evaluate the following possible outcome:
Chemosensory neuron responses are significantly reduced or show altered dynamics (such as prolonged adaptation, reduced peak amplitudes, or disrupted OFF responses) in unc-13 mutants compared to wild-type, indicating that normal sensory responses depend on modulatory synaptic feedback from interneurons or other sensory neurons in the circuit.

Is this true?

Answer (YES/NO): NO